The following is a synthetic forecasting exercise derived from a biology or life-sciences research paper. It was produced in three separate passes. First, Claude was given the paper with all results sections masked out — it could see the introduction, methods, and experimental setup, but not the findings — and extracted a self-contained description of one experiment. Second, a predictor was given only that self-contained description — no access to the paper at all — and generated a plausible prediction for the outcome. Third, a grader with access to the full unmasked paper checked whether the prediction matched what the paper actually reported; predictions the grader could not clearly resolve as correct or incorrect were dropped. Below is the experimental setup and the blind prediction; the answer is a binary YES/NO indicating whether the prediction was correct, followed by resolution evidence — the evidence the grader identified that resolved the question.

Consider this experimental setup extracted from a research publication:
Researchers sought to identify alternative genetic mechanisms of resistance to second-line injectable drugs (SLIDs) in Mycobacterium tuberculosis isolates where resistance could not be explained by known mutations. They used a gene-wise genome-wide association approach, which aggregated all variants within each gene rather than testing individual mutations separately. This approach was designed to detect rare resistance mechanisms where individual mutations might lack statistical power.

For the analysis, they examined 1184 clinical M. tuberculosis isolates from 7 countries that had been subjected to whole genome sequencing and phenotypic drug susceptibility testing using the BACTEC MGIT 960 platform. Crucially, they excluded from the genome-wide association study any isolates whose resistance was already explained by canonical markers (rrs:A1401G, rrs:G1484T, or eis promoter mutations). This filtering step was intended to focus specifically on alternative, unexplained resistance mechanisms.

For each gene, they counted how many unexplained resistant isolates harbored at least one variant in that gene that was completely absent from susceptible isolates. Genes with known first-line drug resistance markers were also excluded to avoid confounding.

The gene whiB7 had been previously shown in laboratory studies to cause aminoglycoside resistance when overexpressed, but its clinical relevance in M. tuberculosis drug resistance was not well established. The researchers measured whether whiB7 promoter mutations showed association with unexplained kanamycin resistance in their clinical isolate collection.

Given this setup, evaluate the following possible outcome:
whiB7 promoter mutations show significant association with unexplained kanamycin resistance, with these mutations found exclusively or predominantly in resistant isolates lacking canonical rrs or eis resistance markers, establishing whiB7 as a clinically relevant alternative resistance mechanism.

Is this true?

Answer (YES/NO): YES